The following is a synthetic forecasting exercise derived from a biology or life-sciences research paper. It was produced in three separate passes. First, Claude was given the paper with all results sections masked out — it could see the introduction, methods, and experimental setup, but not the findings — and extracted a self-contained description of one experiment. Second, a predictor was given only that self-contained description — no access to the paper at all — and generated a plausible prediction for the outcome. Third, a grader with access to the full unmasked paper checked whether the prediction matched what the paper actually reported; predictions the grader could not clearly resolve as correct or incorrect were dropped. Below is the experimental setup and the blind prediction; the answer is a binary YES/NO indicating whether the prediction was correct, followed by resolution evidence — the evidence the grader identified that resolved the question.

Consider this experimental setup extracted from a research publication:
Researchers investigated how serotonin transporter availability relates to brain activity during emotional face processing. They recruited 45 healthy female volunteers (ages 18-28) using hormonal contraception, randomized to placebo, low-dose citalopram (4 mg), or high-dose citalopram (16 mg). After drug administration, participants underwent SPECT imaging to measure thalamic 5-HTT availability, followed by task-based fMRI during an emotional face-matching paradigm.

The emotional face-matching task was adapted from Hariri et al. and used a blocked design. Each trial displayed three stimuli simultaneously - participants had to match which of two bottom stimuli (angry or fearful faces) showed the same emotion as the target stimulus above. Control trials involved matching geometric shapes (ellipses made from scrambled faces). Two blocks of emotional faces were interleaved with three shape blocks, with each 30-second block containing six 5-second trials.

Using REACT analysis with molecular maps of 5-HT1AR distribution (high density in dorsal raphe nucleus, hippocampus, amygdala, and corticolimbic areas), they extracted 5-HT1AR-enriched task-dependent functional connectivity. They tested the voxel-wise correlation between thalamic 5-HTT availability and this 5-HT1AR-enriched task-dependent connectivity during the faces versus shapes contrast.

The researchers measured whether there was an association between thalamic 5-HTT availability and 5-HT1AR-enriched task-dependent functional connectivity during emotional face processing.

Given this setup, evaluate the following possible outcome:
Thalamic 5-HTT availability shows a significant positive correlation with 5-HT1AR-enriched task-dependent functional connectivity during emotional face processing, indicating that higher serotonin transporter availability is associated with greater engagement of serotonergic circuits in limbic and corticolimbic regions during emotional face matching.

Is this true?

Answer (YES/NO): NO